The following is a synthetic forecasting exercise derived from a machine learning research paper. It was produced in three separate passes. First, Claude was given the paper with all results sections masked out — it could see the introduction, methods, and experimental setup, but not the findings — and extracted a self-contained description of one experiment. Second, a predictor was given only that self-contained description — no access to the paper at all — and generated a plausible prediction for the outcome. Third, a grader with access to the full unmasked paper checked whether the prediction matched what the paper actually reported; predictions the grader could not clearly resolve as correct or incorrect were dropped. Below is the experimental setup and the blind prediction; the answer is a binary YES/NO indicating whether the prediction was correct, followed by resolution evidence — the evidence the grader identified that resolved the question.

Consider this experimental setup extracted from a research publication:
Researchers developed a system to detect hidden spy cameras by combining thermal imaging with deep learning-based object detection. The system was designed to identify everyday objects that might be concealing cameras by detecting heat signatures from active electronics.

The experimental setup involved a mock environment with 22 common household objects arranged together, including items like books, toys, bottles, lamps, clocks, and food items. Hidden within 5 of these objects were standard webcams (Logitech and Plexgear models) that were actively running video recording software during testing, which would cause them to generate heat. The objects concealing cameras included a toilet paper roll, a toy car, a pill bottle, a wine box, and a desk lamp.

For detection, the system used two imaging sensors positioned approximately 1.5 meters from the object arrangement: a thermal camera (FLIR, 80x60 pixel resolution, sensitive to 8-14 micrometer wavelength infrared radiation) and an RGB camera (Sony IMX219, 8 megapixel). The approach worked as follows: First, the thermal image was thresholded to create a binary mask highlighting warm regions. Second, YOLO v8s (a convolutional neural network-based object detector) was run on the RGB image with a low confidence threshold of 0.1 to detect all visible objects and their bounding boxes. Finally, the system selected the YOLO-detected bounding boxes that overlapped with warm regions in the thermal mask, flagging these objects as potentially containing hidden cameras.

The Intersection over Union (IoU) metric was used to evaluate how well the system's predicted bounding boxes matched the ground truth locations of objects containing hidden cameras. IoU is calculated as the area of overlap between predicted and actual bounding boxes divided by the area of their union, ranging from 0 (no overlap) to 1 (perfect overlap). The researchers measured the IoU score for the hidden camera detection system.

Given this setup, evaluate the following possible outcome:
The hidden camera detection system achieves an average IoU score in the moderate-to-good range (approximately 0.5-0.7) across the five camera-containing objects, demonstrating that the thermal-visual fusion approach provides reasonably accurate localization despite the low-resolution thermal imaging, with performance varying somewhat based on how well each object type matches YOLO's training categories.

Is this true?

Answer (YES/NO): NO